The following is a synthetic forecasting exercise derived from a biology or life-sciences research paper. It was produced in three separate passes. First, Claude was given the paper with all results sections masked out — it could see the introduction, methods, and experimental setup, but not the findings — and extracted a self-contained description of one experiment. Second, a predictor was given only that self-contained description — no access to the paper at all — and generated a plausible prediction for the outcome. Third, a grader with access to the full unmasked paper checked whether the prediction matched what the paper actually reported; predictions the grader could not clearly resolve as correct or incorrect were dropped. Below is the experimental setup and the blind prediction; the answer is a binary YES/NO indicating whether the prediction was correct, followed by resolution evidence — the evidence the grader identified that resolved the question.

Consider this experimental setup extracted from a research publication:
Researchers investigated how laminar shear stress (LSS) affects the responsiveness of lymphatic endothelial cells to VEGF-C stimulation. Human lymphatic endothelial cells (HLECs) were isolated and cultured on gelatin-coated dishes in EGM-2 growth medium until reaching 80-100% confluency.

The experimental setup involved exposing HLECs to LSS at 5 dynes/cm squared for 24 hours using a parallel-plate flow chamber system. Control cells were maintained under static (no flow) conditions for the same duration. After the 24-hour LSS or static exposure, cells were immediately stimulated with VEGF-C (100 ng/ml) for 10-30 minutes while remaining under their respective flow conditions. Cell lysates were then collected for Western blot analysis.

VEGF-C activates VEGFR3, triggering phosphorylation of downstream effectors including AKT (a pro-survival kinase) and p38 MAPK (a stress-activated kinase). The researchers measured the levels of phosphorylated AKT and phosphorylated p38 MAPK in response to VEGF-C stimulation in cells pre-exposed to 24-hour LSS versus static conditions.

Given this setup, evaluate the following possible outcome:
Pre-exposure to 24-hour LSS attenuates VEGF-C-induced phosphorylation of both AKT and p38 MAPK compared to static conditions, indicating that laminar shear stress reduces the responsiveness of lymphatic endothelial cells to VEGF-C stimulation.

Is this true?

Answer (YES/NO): NO